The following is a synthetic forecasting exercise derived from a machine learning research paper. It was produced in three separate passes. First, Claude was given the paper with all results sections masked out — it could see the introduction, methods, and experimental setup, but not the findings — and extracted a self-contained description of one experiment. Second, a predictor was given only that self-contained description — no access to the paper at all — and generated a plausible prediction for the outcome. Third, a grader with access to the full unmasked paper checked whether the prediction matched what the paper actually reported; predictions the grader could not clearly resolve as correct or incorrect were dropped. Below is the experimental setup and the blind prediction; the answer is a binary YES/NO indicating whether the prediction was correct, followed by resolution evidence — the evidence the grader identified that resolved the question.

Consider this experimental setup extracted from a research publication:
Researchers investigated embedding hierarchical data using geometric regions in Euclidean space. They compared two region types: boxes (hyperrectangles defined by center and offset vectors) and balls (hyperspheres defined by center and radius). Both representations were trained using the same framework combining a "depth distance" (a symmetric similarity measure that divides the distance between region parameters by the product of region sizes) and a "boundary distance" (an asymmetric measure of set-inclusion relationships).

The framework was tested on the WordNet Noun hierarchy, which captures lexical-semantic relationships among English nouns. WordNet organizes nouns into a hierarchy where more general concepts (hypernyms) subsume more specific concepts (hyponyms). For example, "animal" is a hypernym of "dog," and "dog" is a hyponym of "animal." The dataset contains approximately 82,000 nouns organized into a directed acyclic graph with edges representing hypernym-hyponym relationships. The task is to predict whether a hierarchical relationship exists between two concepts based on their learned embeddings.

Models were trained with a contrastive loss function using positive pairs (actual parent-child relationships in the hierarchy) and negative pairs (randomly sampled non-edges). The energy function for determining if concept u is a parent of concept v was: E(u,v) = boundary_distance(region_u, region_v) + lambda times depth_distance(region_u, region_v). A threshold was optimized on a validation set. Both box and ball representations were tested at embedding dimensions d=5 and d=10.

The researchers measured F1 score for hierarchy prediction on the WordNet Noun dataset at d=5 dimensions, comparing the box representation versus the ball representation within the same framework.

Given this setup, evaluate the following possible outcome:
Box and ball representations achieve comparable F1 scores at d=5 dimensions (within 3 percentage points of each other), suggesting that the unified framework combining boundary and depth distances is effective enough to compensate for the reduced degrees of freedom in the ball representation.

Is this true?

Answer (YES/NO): NO